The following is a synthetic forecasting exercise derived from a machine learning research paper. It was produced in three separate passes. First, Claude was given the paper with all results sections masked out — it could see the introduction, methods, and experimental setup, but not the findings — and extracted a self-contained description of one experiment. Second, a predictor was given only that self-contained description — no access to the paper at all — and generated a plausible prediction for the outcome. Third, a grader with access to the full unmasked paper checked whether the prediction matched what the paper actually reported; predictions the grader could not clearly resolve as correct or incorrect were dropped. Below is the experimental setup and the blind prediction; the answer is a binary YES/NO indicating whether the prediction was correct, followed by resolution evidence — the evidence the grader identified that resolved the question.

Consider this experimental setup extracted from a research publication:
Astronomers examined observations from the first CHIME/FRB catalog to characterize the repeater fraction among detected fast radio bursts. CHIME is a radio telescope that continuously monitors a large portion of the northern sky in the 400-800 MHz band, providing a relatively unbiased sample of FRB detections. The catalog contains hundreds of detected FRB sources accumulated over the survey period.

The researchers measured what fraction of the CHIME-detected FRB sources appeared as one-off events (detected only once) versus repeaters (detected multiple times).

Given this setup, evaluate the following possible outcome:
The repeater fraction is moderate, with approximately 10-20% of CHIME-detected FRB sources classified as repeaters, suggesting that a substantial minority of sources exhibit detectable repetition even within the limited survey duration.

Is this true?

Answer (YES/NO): NO